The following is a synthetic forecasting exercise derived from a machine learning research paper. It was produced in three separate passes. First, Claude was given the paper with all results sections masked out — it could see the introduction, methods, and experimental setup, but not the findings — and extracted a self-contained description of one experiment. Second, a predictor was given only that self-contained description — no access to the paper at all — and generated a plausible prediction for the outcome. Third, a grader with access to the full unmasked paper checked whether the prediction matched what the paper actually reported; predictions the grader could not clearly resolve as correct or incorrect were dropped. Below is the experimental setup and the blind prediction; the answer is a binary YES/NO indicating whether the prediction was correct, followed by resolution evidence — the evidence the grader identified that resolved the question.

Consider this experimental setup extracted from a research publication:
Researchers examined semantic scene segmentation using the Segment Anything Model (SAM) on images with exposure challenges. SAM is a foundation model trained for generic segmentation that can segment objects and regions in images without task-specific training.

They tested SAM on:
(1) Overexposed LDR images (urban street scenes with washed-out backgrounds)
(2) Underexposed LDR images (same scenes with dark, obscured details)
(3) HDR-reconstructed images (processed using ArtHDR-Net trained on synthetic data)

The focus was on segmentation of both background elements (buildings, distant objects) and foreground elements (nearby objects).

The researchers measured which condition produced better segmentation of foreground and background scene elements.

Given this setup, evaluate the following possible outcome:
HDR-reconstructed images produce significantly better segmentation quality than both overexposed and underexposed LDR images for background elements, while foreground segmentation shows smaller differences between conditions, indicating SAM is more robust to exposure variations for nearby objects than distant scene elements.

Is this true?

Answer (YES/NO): NO